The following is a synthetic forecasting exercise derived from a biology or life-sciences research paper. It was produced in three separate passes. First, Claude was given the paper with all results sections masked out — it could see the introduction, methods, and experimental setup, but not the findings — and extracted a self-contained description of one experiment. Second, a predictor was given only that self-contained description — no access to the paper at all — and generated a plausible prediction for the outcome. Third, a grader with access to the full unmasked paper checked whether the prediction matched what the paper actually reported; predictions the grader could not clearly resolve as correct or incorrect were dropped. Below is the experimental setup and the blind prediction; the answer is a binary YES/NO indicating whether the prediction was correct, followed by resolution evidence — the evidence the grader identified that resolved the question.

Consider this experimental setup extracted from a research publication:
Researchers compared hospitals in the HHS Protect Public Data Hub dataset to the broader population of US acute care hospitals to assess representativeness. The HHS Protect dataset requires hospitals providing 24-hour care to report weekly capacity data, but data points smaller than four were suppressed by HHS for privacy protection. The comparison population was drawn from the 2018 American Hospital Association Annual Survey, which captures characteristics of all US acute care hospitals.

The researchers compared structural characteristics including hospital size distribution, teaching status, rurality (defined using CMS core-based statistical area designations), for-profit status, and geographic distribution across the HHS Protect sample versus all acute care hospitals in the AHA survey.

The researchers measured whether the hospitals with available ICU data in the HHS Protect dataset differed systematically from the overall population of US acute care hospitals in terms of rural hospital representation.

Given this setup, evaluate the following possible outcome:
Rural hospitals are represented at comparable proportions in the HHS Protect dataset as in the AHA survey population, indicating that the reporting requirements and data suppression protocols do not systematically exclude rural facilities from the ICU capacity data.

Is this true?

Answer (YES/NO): NO